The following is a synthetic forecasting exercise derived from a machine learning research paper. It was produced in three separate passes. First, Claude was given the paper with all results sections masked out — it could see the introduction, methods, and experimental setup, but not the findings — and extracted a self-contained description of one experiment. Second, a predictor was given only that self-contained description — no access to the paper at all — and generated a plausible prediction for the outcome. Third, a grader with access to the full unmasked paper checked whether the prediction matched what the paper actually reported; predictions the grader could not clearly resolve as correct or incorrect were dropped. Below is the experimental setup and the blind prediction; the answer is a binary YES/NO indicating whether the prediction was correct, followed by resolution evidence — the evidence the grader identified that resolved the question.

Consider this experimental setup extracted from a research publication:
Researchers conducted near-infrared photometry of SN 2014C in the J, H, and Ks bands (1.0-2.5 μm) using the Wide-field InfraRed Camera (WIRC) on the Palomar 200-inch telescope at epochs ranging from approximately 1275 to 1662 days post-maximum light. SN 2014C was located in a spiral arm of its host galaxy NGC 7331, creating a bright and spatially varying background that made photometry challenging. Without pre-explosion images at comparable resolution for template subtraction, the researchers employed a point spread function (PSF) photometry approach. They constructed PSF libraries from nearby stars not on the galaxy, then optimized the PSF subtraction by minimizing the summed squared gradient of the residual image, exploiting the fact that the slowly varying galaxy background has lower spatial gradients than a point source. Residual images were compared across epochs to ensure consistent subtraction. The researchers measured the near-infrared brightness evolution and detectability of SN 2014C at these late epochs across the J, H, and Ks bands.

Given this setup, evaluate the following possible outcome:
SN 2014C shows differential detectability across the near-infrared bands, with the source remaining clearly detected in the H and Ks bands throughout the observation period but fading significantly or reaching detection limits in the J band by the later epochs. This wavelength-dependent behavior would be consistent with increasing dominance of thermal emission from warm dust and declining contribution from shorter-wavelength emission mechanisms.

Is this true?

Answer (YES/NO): NO